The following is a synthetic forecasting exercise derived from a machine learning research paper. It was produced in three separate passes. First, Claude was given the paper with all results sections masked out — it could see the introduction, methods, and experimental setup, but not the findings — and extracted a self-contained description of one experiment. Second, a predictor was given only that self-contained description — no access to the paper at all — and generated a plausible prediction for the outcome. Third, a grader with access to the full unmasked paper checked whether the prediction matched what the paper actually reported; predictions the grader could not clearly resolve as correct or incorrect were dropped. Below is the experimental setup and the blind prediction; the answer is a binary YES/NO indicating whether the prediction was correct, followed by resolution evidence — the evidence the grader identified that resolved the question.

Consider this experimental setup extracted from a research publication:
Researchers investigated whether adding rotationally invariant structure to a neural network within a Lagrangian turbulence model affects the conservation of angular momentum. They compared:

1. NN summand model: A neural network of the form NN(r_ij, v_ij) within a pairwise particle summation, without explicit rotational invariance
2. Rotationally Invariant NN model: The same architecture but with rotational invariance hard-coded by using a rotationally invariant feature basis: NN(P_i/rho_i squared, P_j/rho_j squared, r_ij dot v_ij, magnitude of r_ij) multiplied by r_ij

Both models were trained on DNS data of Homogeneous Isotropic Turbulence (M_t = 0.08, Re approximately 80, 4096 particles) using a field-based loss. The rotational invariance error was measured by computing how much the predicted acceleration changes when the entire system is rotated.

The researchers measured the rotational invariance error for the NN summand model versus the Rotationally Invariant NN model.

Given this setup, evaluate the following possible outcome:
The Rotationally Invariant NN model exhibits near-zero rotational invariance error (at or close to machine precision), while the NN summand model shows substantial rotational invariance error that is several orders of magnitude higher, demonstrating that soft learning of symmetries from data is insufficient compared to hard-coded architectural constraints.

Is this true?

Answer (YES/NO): YES